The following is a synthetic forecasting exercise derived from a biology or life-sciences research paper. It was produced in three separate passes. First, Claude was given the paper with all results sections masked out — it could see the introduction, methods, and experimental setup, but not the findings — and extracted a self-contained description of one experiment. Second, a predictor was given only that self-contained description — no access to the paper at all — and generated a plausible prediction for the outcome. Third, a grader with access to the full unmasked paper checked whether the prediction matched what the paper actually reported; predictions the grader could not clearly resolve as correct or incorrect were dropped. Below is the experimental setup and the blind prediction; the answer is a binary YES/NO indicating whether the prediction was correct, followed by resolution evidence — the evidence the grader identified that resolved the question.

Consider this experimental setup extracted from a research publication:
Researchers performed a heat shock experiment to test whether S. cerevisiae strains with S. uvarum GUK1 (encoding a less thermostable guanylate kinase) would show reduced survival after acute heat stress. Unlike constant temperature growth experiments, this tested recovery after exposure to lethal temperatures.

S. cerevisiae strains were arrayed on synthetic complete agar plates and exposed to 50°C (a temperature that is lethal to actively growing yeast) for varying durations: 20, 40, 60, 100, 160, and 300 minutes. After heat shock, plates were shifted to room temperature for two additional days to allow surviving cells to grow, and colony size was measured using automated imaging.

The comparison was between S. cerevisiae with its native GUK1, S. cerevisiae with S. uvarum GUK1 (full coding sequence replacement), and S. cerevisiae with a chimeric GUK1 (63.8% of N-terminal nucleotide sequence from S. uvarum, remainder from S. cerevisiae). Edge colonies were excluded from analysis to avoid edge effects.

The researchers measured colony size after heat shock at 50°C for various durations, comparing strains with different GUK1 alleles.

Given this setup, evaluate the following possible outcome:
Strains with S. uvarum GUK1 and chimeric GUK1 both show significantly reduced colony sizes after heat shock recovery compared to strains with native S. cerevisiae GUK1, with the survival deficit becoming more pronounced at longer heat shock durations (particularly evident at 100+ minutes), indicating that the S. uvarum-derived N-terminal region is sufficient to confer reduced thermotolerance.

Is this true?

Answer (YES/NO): NO